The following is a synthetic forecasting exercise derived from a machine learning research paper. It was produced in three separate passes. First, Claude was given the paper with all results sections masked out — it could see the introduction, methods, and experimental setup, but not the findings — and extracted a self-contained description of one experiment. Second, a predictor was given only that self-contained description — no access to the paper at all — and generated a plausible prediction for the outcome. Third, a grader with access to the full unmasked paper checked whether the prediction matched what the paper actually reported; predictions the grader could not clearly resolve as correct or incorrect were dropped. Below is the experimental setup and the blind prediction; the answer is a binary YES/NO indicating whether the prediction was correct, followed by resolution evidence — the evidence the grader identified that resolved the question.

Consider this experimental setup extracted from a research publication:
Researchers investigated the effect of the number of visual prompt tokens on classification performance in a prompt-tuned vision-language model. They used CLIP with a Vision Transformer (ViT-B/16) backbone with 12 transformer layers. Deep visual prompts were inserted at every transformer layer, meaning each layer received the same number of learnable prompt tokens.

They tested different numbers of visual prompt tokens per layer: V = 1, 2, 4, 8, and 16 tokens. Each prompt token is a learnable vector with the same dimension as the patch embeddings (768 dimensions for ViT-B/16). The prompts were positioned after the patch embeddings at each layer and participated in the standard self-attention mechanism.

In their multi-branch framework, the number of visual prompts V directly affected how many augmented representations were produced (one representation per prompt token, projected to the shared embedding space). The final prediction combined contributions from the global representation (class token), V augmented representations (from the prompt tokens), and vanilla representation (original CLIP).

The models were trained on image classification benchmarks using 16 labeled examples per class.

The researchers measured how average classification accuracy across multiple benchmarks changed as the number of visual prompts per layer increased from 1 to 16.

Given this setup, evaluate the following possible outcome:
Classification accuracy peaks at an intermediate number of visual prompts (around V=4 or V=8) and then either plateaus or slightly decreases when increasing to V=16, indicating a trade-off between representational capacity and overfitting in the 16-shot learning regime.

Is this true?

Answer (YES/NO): NO